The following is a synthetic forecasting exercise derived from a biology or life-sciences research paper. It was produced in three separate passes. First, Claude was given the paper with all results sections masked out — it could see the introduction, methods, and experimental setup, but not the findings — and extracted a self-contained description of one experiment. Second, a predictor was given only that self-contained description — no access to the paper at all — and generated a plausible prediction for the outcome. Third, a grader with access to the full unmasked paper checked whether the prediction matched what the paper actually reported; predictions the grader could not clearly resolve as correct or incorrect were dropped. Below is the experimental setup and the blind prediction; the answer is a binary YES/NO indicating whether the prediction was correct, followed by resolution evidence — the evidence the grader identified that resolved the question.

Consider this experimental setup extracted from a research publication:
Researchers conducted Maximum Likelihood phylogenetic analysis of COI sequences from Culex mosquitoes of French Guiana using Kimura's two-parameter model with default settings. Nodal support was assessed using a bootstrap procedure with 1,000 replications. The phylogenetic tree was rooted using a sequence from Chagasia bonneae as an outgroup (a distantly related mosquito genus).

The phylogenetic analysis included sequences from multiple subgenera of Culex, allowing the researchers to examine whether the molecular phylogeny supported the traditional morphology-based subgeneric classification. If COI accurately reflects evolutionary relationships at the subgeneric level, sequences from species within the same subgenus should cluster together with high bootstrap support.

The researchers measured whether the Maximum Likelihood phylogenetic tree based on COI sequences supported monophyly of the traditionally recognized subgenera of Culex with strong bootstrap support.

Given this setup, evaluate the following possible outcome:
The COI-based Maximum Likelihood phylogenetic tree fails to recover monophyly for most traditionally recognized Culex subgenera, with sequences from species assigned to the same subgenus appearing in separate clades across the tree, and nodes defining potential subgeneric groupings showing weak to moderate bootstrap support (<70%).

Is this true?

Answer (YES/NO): NO